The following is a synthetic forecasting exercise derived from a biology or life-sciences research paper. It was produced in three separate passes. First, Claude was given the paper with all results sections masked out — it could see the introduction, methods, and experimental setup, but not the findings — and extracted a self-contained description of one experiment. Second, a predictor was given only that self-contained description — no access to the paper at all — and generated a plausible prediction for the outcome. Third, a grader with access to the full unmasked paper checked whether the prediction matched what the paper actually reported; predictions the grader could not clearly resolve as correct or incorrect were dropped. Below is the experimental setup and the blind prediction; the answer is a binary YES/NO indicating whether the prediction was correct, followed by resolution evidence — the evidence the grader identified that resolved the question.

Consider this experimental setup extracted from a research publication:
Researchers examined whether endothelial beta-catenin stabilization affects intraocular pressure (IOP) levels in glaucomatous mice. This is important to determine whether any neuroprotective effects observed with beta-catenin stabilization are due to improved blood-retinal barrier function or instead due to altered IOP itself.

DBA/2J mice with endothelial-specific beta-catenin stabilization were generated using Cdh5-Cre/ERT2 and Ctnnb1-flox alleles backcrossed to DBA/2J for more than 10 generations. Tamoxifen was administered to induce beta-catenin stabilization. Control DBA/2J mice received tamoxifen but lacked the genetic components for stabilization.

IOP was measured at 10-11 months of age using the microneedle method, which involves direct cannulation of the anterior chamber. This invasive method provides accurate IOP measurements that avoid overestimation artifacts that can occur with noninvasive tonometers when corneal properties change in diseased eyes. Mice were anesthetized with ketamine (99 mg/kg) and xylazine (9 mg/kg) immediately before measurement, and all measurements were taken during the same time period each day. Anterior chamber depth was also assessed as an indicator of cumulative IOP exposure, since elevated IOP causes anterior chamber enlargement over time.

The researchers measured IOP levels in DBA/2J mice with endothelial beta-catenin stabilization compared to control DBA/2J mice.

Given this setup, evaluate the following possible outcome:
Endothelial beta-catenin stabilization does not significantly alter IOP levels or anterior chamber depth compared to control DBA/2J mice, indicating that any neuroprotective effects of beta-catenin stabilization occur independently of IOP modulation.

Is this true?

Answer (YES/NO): YES